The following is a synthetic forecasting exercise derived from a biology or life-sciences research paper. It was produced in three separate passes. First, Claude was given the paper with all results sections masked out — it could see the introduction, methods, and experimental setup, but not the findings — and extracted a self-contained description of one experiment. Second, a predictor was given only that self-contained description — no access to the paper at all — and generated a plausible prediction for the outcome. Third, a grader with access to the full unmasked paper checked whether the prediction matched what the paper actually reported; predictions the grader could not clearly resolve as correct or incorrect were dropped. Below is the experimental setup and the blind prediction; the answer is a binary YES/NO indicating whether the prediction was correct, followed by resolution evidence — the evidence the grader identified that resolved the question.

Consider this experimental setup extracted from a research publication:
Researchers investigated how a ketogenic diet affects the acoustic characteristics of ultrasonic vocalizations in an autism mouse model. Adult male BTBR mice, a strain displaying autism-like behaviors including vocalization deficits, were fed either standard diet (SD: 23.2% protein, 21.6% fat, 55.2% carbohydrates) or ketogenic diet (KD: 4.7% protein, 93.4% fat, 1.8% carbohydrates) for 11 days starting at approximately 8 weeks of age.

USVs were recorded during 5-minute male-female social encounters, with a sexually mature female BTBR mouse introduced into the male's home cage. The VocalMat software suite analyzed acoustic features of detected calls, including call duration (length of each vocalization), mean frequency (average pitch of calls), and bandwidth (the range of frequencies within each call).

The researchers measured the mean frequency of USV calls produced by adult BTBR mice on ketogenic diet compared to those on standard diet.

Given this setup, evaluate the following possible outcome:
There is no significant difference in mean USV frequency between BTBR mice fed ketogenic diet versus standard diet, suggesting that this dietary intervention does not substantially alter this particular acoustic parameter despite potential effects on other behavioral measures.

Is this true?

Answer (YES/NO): YES